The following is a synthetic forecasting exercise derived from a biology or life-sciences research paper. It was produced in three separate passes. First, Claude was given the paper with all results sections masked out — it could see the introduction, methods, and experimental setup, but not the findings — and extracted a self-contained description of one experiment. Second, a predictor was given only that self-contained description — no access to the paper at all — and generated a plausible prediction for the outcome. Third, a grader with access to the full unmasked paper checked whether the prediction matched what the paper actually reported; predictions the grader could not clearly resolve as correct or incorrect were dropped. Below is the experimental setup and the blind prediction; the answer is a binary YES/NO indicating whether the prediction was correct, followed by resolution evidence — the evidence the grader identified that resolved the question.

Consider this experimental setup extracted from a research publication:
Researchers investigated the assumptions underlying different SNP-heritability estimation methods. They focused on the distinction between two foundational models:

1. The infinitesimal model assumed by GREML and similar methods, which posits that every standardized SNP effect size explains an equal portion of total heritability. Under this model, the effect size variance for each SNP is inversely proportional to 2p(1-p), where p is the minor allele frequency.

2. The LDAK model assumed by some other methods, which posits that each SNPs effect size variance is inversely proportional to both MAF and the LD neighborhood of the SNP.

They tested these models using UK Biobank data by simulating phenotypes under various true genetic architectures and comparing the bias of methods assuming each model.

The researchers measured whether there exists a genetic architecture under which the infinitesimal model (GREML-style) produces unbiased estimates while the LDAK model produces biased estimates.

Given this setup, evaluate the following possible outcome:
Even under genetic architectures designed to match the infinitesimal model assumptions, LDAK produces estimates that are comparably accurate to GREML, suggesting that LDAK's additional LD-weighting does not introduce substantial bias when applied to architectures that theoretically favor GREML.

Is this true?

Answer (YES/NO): NO